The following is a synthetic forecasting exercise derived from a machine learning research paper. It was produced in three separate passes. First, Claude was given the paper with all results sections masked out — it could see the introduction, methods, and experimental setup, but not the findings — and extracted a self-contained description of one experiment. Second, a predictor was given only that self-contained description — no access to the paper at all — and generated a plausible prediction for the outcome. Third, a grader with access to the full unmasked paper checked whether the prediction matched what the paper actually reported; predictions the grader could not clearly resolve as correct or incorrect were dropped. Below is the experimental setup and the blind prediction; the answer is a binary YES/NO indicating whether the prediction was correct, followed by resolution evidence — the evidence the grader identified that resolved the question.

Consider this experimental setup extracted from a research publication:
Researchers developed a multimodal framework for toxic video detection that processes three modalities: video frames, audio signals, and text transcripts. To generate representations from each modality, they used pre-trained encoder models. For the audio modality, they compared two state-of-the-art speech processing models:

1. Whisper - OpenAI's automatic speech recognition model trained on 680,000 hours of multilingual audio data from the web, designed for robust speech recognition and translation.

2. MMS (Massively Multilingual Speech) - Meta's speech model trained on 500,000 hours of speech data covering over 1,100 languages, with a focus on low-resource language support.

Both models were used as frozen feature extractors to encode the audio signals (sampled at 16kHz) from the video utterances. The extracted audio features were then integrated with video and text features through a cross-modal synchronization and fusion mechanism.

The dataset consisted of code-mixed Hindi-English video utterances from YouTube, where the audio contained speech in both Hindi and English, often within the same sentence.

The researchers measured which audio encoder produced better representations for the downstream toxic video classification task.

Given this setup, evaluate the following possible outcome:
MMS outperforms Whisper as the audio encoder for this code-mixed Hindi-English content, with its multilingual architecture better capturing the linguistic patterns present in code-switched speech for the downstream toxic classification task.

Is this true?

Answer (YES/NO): NO